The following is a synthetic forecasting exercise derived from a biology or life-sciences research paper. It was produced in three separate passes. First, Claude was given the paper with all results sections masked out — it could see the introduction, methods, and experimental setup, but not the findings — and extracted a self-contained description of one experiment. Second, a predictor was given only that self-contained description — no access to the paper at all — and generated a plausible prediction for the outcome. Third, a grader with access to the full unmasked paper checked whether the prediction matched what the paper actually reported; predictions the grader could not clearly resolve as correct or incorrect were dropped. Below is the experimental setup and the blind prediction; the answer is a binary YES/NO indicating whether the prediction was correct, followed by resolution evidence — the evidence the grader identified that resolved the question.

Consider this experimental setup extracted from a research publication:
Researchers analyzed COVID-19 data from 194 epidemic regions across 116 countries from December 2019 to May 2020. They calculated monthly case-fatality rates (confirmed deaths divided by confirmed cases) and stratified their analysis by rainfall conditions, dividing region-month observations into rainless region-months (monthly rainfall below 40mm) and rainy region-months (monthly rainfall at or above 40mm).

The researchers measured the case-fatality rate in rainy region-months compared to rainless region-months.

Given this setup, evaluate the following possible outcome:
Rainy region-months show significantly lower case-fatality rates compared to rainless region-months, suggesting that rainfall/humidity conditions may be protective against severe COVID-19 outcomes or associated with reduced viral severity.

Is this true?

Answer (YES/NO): NO